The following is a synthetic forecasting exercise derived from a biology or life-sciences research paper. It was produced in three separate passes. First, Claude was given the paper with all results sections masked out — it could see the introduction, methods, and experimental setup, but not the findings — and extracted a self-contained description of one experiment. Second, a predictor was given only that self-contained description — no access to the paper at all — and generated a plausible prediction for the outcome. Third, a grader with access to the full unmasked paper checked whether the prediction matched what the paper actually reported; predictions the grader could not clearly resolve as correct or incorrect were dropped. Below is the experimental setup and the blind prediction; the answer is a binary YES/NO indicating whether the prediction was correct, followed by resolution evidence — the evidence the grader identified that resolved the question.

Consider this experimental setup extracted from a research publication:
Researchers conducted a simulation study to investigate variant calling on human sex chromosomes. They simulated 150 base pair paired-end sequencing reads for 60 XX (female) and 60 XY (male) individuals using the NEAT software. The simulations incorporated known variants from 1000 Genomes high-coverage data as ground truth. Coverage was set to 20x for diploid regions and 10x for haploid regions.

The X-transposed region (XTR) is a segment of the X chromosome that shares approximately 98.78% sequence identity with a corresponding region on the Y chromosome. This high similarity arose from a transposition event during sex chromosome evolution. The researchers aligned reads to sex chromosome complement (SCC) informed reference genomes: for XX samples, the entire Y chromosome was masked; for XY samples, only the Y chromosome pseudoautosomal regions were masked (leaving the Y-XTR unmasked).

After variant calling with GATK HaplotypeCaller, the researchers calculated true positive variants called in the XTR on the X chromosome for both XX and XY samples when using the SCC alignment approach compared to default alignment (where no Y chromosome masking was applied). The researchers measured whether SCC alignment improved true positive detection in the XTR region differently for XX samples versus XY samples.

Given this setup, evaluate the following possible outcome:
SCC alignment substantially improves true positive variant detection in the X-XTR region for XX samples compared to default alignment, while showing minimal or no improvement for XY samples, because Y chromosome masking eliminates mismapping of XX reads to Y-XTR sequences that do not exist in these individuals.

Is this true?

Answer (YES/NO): YES